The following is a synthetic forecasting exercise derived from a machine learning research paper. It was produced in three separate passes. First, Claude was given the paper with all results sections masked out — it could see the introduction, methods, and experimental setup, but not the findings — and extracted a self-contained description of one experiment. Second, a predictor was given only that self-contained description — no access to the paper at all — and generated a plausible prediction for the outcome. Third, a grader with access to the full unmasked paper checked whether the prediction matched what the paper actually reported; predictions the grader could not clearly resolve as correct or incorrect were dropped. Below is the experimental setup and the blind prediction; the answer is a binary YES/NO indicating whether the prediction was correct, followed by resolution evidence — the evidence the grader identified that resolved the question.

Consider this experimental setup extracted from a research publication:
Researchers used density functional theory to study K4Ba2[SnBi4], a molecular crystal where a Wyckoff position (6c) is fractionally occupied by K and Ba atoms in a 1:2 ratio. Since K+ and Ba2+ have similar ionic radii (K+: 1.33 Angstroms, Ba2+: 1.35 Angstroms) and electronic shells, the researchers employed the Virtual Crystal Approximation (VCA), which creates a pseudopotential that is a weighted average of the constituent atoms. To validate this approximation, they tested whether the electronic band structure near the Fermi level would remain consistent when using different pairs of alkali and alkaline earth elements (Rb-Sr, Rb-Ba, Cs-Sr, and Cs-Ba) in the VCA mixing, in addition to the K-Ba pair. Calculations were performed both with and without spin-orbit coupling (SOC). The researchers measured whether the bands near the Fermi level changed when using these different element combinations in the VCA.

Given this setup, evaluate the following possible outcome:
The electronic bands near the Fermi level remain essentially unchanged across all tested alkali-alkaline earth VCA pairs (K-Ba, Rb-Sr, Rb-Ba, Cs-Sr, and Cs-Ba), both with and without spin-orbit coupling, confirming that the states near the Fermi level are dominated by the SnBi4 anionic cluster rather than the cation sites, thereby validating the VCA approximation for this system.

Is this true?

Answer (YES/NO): YES